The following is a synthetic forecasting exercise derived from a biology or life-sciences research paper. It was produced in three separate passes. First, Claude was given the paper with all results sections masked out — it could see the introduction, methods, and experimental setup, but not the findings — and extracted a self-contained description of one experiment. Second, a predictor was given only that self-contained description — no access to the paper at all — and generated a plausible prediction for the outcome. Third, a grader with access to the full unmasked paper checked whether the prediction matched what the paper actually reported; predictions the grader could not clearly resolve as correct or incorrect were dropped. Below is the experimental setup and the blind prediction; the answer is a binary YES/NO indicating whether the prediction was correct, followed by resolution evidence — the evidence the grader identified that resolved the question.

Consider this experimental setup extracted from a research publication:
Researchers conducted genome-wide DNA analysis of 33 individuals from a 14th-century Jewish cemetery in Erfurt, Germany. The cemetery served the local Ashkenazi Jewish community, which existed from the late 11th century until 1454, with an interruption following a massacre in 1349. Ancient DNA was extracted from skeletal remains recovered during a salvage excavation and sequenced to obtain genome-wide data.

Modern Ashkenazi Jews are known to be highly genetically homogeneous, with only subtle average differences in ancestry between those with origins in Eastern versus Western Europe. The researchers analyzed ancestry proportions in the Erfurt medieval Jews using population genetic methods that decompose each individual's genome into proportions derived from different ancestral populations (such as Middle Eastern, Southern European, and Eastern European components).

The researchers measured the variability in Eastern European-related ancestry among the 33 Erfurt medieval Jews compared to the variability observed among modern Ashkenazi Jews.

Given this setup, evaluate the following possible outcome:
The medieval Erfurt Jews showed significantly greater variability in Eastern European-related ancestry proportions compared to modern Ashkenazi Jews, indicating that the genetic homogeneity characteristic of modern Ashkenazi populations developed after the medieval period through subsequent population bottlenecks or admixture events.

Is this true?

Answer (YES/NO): NO